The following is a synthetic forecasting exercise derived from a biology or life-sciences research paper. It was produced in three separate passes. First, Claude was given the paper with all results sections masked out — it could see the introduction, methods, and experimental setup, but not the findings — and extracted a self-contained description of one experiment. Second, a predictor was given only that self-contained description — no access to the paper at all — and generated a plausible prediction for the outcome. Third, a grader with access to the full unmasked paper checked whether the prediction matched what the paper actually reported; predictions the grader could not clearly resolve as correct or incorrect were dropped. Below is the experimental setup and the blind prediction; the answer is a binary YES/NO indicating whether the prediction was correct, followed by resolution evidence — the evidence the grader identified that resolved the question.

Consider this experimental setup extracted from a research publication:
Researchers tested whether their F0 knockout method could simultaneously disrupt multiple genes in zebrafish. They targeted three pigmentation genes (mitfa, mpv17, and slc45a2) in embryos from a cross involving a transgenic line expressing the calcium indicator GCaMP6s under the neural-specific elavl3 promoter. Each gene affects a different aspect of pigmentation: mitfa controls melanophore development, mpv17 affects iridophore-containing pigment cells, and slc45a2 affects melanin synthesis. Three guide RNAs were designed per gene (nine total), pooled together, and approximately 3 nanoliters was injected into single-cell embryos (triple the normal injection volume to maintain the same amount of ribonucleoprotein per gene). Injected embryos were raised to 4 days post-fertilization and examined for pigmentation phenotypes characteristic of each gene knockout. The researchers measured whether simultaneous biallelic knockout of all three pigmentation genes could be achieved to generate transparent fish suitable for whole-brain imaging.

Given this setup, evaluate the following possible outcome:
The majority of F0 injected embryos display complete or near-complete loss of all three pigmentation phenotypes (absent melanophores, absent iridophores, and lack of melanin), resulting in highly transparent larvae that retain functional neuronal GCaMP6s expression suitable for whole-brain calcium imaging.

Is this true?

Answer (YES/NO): NO